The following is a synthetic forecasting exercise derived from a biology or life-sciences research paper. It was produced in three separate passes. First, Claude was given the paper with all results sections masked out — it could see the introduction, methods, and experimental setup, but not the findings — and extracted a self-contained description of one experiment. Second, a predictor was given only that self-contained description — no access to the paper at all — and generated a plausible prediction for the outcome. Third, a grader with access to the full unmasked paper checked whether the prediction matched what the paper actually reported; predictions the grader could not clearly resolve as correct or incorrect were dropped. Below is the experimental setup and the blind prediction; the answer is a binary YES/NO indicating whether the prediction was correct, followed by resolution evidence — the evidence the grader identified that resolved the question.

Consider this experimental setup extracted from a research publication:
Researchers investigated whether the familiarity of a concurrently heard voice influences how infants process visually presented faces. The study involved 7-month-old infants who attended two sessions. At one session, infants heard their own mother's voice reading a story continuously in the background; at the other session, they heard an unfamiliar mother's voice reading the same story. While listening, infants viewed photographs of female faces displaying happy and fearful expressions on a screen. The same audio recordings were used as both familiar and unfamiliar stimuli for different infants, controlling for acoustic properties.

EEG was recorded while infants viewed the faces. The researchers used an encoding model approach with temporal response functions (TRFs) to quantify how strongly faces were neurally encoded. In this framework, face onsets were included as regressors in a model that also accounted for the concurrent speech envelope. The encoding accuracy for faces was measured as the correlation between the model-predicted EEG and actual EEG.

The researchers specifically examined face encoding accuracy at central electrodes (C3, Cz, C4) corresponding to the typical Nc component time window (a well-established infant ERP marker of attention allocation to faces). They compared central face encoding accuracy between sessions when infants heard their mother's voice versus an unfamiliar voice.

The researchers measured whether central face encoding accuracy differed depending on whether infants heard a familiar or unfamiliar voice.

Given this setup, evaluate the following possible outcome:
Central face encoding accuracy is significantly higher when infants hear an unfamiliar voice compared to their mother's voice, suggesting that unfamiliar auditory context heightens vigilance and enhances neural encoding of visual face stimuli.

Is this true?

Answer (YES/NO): YES